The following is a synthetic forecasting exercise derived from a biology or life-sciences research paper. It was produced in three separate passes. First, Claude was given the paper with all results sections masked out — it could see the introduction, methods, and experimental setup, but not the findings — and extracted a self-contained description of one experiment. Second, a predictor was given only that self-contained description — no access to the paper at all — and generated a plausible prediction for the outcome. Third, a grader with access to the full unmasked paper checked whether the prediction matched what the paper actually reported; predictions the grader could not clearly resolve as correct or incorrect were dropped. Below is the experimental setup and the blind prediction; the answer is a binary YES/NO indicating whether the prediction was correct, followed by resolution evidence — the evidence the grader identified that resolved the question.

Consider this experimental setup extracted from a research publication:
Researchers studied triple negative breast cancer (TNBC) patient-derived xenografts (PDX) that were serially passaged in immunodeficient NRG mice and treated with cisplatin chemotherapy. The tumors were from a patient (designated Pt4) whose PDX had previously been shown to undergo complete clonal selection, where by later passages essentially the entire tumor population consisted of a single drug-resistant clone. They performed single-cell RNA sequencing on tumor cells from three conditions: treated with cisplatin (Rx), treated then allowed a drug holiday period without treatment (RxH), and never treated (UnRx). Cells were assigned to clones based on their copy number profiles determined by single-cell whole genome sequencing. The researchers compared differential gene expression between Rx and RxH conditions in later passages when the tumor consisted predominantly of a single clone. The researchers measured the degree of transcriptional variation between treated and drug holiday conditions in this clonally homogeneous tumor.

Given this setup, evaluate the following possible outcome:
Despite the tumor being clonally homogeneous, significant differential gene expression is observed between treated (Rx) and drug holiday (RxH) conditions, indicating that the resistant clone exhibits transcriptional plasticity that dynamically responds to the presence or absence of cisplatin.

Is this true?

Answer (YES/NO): NO